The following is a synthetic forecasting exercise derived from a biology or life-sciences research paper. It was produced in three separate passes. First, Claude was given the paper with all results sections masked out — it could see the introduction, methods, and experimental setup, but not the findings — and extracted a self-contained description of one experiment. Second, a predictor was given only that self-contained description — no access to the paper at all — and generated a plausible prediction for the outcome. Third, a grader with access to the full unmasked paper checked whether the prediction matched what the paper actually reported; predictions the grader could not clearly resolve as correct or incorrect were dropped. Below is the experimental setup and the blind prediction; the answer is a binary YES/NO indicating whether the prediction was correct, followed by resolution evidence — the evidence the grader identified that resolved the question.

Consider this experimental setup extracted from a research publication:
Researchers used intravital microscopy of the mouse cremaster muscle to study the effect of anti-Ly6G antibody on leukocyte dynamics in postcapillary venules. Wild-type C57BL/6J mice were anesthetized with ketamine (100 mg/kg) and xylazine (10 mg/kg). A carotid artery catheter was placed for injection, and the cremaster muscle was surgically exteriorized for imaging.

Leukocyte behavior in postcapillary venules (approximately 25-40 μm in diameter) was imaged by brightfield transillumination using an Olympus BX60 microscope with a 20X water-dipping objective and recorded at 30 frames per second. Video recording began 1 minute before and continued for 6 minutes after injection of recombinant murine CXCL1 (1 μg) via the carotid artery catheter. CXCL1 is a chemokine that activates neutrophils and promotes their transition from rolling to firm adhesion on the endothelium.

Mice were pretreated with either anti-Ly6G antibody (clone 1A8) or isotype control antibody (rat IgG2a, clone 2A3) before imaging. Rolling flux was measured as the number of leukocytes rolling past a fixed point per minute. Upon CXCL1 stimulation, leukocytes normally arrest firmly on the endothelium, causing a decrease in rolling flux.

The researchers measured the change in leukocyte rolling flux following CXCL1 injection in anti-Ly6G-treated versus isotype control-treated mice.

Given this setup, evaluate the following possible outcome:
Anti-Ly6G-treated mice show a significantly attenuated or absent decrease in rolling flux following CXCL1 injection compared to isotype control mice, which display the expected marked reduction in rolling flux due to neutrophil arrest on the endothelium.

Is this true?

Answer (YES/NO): YES